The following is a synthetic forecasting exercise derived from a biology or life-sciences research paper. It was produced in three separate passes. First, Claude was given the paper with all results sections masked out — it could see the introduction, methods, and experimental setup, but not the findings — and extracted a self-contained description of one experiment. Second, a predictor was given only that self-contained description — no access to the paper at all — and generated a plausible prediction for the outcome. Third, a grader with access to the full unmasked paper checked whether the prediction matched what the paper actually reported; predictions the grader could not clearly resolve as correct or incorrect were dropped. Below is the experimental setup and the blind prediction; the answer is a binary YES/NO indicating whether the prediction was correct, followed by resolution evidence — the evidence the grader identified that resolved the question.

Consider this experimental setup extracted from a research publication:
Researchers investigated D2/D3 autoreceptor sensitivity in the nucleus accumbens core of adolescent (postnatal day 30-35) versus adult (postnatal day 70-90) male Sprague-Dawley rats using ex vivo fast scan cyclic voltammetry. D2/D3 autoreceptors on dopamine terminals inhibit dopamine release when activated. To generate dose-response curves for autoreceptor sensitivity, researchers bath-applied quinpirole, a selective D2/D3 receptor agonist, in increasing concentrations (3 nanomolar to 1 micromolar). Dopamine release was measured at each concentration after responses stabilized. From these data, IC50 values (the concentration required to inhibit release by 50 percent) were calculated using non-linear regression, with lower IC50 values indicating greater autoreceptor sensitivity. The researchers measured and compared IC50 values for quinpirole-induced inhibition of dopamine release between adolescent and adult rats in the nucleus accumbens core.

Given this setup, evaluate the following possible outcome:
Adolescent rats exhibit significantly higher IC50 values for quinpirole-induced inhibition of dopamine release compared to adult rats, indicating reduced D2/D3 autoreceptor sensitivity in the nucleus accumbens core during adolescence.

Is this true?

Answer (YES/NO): NO